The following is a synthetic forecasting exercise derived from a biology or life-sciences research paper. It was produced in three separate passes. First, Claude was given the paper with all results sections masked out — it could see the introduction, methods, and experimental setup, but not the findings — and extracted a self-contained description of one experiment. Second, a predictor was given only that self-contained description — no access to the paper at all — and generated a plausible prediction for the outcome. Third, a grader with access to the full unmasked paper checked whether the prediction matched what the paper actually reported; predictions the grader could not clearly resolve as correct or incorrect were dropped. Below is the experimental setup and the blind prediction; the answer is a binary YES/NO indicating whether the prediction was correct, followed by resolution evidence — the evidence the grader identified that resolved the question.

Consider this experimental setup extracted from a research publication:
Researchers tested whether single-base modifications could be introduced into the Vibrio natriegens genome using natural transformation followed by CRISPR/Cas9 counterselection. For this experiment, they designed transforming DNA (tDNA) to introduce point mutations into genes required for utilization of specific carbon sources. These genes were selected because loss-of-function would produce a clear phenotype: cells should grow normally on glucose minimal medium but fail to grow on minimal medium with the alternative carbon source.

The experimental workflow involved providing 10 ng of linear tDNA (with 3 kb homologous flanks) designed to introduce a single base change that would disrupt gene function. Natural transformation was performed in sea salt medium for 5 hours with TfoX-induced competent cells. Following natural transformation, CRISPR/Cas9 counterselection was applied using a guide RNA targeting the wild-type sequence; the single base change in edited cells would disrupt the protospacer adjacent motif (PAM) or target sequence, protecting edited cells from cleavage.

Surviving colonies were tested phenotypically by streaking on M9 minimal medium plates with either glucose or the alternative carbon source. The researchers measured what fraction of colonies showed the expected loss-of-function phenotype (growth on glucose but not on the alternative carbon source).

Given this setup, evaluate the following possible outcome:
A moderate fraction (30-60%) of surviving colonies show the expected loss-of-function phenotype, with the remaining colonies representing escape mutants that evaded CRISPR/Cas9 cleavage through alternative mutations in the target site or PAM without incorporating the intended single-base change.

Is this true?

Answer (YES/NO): NO